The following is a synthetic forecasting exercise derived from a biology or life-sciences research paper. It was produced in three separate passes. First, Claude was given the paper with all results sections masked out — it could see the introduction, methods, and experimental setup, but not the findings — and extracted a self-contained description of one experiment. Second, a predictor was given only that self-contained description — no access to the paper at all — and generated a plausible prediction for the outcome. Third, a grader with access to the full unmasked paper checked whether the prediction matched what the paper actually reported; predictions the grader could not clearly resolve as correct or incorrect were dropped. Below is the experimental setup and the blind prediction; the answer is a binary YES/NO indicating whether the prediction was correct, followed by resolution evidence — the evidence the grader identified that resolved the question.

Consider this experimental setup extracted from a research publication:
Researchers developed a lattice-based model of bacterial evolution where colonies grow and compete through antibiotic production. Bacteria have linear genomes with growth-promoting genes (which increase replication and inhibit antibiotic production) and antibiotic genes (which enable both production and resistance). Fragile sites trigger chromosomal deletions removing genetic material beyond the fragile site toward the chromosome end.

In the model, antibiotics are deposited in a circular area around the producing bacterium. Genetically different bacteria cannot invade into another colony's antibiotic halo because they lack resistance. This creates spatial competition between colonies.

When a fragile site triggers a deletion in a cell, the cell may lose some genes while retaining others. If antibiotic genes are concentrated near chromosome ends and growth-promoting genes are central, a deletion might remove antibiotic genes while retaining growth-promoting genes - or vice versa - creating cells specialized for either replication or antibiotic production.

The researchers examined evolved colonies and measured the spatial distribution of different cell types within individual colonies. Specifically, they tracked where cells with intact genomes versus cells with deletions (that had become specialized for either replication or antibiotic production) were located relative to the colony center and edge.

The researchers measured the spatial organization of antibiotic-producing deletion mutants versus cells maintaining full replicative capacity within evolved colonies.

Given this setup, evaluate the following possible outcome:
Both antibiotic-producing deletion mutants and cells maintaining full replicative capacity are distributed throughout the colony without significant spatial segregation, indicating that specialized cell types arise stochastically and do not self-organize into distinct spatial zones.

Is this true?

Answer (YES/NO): YES